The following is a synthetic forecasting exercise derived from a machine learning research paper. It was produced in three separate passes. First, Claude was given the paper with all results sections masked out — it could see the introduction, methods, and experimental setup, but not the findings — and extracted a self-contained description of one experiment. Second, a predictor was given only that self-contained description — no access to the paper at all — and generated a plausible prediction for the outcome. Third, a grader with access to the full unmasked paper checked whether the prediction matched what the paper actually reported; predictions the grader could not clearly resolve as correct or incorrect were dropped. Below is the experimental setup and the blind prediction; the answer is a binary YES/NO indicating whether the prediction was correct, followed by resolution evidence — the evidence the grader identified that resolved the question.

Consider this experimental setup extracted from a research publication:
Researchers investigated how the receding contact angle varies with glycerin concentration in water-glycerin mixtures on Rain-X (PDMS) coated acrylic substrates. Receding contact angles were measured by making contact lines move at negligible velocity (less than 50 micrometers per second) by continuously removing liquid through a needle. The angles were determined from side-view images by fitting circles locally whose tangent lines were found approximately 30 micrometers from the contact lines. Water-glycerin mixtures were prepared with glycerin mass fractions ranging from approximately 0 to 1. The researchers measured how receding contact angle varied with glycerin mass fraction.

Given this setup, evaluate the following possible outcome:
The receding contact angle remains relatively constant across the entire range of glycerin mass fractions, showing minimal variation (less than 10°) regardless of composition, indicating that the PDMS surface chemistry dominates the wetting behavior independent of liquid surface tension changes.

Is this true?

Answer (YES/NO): NO